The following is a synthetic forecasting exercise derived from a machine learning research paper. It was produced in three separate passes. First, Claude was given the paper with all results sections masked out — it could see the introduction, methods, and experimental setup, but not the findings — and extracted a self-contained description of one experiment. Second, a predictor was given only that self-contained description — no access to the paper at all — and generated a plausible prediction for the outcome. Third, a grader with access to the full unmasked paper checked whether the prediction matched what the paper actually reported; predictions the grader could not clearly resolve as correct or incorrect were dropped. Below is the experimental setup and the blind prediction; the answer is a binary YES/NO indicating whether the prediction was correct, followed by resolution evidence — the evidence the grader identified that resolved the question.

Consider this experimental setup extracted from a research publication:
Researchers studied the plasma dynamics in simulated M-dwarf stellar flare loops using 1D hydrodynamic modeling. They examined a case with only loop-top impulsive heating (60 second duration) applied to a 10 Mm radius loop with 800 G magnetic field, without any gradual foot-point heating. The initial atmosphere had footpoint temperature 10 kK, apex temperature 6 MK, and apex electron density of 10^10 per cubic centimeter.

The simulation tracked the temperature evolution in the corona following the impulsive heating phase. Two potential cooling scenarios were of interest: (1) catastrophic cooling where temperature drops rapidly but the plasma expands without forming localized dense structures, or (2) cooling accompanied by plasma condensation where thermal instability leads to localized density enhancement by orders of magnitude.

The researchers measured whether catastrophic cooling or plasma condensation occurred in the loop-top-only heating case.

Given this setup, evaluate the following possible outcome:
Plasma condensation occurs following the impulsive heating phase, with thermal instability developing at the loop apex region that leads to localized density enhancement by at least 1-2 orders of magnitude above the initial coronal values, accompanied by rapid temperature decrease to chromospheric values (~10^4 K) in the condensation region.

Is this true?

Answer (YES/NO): NO